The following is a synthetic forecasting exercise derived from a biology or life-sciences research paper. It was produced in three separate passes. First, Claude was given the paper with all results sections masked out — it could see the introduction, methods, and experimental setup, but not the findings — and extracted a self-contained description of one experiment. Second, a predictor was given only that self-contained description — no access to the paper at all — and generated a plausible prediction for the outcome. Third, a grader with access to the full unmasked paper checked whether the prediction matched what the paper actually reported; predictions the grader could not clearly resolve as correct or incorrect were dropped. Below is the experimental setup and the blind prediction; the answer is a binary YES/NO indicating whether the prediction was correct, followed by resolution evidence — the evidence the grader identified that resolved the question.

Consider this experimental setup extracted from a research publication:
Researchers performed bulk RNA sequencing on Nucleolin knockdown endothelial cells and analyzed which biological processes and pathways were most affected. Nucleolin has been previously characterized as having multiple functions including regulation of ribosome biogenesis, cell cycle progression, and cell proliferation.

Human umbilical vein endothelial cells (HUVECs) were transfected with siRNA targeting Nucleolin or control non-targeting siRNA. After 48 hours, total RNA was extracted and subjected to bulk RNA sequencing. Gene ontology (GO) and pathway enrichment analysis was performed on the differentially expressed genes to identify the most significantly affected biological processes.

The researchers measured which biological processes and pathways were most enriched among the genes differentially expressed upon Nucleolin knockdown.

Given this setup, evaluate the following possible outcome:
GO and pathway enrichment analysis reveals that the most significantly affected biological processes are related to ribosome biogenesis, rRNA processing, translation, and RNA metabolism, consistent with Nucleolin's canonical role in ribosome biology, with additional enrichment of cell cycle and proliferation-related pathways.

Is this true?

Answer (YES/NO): NO